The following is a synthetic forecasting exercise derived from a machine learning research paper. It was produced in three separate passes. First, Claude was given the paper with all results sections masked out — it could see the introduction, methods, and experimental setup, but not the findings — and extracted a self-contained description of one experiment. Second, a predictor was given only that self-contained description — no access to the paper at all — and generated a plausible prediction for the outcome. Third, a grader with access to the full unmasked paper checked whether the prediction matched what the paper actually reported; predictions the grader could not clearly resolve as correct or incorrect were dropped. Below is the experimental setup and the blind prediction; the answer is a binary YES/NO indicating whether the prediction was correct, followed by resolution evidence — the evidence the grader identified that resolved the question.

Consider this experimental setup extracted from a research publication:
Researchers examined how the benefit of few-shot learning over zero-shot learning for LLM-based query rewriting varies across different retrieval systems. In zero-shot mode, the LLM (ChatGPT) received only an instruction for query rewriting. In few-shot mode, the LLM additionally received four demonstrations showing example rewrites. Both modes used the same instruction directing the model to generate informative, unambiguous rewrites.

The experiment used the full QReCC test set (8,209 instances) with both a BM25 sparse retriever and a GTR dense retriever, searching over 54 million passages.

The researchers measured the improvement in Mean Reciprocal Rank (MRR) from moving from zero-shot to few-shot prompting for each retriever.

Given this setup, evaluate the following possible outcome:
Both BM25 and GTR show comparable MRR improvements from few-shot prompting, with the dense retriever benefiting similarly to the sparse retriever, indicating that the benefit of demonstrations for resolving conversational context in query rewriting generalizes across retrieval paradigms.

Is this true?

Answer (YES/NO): YES